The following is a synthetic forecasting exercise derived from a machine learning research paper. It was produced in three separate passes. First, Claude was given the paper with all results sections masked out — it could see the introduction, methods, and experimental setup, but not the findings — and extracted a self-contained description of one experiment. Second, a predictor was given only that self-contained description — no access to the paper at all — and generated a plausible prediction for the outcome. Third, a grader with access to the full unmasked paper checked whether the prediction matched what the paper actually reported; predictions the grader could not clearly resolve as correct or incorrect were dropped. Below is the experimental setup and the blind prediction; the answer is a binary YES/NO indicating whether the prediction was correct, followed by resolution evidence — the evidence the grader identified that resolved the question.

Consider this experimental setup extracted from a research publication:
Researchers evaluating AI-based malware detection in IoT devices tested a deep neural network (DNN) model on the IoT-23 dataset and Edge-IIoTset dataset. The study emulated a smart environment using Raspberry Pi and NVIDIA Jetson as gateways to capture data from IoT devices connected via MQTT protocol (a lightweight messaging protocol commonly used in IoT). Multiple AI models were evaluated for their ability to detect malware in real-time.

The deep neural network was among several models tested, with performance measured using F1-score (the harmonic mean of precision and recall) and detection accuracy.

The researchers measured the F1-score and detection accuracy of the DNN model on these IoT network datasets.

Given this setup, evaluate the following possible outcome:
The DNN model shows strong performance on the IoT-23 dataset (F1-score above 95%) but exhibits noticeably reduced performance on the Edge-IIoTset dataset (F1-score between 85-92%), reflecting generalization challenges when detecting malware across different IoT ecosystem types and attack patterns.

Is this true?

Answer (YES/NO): NO